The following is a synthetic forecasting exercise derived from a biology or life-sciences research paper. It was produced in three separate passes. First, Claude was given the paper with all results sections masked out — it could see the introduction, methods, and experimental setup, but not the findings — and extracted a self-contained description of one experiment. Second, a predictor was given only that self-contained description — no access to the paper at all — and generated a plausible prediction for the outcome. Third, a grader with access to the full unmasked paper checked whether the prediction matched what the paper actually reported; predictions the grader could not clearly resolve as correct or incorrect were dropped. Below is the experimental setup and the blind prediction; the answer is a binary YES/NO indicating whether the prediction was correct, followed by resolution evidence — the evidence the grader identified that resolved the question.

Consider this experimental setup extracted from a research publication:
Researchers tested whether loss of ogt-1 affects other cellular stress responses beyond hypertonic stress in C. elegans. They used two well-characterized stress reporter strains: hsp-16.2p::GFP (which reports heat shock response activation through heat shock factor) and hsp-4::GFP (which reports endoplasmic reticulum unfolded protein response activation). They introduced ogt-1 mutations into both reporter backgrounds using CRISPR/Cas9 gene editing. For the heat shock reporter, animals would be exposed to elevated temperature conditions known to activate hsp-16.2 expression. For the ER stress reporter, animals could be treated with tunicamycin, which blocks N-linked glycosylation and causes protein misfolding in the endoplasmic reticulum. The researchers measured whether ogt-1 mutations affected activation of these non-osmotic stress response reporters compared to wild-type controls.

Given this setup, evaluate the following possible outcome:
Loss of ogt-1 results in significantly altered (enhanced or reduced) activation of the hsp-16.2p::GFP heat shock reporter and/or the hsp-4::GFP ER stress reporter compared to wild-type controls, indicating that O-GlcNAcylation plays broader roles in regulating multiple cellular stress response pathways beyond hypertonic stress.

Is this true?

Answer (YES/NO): NO